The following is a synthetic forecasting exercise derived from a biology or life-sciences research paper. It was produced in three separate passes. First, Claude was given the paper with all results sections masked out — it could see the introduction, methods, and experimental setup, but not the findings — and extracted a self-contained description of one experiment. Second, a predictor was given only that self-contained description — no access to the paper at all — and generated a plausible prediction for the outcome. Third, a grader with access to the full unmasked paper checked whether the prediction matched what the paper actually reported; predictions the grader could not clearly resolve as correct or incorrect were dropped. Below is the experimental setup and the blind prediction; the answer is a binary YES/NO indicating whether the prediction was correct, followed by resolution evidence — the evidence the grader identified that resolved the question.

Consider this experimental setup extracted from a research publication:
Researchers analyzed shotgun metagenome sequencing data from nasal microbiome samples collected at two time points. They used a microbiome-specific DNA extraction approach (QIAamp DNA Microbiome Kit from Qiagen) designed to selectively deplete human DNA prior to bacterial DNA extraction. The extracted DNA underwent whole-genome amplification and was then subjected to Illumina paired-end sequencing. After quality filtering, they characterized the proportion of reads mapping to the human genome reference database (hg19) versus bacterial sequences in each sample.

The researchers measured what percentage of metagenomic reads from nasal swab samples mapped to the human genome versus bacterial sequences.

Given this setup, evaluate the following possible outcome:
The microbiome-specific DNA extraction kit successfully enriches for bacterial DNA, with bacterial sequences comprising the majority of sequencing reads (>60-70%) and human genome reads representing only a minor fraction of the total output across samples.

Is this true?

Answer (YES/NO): NO